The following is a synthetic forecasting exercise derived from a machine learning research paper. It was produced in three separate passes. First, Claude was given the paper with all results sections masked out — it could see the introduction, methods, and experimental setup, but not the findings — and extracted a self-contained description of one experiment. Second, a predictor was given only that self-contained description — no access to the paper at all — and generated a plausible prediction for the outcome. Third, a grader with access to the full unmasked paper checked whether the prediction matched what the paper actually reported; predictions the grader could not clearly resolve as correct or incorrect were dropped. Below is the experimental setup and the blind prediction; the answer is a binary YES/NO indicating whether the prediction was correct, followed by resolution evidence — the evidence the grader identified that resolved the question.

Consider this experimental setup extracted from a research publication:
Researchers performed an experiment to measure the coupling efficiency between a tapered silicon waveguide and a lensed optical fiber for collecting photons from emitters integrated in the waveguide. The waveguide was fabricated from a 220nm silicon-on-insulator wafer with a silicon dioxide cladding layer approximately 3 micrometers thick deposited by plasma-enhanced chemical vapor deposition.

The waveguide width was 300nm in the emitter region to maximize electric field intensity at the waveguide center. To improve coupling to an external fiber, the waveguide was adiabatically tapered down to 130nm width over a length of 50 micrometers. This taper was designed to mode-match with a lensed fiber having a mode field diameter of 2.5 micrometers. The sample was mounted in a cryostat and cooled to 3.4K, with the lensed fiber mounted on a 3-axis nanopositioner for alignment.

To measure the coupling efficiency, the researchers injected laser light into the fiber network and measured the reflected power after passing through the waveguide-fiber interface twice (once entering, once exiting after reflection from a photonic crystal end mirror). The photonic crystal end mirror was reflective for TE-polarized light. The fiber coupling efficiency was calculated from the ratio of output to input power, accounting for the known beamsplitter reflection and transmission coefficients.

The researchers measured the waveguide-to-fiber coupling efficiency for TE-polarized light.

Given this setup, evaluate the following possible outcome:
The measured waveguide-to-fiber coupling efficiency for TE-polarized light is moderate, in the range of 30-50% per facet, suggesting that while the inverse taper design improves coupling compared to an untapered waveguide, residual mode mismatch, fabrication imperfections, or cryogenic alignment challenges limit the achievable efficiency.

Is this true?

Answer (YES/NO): YES